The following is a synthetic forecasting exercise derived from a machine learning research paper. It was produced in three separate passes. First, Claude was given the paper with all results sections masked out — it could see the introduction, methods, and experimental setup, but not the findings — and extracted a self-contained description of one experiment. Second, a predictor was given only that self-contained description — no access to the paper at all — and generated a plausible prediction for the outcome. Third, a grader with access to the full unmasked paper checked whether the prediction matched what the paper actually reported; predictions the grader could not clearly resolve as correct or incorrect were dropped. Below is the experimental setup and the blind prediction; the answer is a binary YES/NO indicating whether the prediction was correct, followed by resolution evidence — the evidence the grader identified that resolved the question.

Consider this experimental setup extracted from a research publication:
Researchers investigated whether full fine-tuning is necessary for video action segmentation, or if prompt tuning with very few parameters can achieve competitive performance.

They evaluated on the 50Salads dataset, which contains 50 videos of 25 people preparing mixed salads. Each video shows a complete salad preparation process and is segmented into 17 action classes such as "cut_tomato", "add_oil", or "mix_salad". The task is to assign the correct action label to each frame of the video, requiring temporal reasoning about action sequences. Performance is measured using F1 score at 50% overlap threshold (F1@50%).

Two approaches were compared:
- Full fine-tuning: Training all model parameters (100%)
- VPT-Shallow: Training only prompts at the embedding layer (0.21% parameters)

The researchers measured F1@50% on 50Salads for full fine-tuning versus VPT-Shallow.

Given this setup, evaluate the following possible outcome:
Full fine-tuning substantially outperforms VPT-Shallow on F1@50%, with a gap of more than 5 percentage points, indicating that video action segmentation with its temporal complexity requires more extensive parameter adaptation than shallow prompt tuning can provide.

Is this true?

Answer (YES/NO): NO